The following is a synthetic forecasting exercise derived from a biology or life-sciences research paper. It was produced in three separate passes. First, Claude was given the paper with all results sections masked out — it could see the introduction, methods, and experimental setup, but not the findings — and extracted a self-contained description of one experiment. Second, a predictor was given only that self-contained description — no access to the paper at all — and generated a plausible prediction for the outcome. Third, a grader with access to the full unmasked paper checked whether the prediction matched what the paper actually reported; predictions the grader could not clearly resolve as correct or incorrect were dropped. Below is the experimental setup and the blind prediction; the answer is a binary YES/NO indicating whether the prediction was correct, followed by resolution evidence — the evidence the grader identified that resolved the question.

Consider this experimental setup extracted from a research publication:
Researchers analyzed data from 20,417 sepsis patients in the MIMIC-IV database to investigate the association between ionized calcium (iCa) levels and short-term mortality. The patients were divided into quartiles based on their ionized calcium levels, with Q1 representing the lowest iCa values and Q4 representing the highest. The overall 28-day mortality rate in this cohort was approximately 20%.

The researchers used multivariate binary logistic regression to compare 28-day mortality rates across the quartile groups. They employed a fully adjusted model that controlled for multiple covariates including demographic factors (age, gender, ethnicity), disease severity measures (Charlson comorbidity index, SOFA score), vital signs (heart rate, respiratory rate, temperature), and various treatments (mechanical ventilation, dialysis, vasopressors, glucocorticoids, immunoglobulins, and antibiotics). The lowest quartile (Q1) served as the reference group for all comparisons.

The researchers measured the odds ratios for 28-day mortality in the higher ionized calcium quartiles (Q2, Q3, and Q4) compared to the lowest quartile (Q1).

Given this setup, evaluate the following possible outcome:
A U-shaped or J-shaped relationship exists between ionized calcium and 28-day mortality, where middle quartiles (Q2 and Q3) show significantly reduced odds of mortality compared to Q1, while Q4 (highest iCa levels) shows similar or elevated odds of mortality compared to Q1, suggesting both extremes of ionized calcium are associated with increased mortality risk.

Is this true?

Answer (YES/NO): NO